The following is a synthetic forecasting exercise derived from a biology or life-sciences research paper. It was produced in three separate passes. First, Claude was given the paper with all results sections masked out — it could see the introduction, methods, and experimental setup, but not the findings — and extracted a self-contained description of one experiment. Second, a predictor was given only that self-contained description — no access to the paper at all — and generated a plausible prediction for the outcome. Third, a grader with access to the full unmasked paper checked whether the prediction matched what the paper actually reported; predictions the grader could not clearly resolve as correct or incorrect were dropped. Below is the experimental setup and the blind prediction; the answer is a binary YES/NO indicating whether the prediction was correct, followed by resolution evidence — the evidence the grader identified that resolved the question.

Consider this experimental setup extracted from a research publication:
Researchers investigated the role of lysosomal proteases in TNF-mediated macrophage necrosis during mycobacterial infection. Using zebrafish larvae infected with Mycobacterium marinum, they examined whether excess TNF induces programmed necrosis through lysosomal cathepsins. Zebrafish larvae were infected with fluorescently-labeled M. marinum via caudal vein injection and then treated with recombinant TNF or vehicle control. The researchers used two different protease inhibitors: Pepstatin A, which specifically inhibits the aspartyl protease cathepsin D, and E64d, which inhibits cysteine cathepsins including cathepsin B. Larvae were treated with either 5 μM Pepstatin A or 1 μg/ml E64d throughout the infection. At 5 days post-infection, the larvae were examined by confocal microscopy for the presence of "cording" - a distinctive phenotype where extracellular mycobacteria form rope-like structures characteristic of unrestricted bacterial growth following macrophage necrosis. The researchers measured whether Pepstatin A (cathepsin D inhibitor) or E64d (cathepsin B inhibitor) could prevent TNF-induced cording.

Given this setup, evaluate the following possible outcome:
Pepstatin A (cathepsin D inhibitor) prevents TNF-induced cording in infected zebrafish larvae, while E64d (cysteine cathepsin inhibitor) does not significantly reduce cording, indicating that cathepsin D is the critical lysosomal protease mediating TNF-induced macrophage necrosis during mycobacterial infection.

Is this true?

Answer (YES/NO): YES